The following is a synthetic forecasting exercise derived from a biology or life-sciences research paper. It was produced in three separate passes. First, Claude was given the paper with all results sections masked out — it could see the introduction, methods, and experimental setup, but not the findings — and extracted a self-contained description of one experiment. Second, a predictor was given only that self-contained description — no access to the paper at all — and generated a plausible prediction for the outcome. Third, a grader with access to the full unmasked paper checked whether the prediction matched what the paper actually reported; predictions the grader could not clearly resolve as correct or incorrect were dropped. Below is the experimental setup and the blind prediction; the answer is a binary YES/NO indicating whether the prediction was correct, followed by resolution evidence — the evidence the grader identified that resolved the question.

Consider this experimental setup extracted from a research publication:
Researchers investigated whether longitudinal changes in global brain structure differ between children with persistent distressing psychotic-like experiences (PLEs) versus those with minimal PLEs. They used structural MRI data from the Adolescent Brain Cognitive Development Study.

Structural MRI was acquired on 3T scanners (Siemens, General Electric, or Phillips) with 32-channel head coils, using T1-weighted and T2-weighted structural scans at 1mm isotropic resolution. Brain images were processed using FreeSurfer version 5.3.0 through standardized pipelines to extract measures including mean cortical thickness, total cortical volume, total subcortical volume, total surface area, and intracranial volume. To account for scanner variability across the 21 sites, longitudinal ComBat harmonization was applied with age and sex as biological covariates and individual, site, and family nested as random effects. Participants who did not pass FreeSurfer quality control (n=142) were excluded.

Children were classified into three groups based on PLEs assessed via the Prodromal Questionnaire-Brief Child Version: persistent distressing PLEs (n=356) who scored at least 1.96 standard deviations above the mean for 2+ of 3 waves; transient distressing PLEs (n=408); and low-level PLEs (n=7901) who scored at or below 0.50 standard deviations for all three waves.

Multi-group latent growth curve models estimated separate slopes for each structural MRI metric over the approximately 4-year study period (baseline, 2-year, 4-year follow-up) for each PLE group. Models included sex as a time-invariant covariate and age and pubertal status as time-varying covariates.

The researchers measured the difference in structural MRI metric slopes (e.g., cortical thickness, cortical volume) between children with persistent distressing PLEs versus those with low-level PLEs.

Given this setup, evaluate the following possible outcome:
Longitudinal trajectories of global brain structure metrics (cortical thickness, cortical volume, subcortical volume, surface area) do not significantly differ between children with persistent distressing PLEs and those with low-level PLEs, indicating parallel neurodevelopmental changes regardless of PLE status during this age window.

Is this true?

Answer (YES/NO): NO